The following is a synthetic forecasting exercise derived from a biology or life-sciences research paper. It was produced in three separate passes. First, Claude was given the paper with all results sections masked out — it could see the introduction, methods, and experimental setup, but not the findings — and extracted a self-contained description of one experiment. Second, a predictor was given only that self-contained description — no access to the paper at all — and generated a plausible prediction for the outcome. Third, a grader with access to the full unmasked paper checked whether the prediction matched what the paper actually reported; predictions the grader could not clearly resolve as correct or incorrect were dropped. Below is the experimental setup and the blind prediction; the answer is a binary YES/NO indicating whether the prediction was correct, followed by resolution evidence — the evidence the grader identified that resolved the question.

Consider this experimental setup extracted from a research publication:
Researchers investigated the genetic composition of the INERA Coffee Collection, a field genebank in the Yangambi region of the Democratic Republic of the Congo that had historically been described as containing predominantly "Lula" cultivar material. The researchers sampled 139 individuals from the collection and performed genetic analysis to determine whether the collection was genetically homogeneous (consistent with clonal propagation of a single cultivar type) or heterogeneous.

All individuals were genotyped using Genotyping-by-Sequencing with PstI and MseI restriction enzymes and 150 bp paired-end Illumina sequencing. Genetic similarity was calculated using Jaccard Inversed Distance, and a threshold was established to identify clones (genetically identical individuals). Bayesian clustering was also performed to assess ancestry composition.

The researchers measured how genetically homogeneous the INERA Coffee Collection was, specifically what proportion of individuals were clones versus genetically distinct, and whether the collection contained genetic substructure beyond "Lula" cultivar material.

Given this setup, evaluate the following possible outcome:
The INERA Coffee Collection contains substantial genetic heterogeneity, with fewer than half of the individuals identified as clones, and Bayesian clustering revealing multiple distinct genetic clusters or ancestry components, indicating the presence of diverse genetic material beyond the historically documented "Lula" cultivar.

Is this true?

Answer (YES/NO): YES